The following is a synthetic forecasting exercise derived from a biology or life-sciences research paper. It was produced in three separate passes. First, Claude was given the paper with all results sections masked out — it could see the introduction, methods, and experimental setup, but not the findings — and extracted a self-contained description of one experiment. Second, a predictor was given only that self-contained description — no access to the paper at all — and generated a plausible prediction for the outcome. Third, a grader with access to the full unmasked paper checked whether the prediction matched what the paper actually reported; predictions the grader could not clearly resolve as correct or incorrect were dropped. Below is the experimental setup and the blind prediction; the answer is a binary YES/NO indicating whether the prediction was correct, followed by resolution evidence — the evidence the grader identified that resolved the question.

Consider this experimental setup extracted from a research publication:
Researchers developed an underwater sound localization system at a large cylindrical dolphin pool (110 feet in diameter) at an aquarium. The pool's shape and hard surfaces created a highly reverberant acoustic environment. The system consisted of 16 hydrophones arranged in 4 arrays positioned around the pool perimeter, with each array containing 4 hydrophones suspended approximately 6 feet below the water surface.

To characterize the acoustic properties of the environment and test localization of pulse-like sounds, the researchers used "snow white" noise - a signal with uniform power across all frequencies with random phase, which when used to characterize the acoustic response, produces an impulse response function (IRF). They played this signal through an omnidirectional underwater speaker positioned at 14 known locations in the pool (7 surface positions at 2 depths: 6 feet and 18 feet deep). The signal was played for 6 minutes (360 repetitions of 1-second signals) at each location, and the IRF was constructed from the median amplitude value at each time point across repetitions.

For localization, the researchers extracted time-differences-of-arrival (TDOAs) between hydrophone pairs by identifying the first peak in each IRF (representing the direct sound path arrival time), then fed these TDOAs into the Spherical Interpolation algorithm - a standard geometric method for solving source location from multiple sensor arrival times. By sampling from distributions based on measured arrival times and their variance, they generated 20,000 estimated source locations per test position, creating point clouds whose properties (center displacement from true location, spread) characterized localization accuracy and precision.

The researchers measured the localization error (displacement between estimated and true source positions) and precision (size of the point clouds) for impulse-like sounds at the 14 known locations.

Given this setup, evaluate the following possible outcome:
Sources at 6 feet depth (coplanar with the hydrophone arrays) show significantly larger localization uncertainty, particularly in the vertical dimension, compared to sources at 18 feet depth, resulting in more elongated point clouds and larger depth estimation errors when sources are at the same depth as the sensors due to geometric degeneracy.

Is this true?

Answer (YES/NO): NO